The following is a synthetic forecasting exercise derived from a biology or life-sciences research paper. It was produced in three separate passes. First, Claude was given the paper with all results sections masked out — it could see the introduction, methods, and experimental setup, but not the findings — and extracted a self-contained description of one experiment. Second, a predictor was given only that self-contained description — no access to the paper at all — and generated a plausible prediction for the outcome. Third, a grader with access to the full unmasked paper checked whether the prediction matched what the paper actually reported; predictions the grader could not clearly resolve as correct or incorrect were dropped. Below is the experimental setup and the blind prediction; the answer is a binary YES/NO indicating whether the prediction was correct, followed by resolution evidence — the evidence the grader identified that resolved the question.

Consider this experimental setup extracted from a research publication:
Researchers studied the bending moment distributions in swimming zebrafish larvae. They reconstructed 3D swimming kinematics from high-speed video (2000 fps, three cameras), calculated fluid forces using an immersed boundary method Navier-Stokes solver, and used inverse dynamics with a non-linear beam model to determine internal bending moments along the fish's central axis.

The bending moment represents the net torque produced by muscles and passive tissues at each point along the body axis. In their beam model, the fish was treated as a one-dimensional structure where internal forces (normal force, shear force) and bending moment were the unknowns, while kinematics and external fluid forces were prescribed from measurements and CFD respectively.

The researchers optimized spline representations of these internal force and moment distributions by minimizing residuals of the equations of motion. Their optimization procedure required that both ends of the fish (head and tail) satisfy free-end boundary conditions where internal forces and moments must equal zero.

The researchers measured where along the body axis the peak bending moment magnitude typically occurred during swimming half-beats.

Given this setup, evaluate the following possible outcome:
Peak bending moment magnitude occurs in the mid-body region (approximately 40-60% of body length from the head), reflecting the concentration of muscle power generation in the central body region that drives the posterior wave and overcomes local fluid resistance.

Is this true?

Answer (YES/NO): YES